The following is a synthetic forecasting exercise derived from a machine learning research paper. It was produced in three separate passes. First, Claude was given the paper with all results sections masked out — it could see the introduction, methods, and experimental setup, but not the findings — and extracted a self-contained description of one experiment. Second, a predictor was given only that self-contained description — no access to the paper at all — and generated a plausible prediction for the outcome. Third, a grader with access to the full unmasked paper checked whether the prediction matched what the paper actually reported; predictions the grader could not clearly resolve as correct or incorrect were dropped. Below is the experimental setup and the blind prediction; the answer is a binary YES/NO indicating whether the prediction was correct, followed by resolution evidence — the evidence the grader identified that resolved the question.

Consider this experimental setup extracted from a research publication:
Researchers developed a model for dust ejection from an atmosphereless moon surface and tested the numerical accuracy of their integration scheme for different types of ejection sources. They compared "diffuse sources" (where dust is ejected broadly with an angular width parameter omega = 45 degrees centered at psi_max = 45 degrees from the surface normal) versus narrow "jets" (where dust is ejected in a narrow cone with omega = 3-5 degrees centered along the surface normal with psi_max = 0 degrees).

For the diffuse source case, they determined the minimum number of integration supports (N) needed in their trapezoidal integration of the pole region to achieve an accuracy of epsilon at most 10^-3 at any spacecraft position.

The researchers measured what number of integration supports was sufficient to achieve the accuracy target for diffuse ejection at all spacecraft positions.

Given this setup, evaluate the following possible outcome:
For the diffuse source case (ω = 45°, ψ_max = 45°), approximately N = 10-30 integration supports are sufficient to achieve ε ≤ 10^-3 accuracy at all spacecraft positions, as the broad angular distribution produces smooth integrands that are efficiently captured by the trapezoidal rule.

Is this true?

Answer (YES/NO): YES